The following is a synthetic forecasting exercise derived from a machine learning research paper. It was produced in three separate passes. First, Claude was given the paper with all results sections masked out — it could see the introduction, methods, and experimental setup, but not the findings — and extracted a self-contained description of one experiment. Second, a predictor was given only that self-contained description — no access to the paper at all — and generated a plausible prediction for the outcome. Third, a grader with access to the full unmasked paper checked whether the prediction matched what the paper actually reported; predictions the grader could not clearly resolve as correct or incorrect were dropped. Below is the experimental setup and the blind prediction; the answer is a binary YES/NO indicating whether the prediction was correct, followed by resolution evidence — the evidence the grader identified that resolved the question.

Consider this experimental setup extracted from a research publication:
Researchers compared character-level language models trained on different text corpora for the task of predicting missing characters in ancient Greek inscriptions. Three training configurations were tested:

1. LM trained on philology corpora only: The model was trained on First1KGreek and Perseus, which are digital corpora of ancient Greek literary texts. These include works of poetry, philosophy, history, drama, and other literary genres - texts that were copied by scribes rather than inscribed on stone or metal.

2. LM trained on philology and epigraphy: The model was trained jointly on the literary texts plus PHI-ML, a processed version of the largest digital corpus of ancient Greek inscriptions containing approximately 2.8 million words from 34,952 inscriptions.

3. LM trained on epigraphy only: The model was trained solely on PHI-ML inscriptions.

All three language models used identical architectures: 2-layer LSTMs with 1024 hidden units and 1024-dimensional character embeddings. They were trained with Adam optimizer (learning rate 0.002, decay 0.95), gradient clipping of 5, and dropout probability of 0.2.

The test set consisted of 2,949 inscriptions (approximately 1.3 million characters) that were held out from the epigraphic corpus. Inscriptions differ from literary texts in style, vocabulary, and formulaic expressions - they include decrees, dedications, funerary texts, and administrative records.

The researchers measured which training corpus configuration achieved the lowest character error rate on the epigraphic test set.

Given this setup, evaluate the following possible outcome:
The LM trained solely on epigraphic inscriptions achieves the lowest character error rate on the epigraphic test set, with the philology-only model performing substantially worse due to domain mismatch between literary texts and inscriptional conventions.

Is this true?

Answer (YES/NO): YES